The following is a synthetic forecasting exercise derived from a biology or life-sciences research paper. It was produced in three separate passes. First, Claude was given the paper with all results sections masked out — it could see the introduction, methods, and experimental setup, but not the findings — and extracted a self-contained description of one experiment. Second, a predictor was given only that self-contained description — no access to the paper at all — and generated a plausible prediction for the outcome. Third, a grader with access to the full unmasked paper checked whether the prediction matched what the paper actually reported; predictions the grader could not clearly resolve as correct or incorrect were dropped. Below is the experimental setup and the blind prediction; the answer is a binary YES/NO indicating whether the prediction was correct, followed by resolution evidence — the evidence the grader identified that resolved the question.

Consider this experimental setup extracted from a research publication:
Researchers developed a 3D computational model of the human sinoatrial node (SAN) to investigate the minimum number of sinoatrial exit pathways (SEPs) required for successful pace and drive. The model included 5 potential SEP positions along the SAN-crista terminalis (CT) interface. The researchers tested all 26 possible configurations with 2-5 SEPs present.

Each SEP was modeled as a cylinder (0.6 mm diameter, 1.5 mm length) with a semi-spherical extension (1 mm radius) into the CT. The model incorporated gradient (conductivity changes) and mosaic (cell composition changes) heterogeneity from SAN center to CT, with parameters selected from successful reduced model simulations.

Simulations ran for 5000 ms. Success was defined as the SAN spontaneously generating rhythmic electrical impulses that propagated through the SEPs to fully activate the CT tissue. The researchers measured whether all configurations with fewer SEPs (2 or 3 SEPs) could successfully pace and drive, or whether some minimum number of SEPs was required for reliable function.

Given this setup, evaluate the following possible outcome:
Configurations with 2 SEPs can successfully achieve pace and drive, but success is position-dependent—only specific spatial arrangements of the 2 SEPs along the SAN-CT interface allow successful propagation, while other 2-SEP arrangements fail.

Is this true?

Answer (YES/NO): NO